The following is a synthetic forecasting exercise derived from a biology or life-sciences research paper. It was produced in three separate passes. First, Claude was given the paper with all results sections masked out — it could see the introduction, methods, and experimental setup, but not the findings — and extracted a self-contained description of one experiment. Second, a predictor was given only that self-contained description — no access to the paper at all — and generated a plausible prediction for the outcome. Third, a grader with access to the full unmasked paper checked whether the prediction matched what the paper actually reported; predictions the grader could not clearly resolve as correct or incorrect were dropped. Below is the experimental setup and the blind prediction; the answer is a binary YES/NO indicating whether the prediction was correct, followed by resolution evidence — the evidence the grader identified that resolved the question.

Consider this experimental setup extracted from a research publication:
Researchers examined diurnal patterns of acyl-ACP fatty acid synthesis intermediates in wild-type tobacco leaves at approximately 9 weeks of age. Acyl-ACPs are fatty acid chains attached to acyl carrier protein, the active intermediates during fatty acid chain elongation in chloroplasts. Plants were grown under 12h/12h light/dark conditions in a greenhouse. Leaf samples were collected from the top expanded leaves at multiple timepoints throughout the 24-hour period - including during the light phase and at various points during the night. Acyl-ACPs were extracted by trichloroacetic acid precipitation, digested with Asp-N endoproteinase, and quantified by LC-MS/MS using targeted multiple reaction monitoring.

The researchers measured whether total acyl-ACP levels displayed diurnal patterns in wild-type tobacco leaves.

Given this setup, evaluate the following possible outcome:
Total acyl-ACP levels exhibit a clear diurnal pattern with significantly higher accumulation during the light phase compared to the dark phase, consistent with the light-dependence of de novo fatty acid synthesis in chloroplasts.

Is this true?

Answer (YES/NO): NO